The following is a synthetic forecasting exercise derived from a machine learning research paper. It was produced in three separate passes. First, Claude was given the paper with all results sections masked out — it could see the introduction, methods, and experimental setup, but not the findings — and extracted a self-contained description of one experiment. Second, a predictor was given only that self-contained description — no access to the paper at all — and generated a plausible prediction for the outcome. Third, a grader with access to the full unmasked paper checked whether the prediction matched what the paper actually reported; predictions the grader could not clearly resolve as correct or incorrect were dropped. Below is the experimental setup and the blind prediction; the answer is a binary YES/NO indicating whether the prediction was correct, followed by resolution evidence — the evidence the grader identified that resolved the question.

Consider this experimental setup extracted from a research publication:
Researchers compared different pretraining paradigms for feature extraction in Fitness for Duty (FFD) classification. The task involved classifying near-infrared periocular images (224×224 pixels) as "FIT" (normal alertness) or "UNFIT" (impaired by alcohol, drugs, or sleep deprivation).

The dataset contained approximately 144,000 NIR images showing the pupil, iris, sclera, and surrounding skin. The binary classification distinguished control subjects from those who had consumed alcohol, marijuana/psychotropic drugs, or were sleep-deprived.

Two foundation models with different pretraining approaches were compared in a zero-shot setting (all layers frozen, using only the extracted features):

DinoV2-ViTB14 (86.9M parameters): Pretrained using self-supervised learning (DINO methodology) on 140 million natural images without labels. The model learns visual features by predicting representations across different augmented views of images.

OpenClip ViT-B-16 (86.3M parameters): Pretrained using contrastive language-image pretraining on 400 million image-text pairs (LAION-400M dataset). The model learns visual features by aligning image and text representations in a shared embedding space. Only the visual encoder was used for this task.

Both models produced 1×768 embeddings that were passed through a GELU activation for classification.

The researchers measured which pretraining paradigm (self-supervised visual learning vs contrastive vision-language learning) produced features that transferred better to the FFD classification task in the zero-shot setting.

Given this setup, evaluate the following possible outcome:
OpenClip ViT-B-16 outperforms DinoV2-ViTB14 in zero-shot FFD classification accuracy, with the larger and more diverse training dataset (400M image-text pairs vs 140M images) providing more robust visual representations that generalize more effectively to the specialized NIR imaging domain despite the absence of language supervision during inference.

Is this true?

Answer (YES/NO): NO